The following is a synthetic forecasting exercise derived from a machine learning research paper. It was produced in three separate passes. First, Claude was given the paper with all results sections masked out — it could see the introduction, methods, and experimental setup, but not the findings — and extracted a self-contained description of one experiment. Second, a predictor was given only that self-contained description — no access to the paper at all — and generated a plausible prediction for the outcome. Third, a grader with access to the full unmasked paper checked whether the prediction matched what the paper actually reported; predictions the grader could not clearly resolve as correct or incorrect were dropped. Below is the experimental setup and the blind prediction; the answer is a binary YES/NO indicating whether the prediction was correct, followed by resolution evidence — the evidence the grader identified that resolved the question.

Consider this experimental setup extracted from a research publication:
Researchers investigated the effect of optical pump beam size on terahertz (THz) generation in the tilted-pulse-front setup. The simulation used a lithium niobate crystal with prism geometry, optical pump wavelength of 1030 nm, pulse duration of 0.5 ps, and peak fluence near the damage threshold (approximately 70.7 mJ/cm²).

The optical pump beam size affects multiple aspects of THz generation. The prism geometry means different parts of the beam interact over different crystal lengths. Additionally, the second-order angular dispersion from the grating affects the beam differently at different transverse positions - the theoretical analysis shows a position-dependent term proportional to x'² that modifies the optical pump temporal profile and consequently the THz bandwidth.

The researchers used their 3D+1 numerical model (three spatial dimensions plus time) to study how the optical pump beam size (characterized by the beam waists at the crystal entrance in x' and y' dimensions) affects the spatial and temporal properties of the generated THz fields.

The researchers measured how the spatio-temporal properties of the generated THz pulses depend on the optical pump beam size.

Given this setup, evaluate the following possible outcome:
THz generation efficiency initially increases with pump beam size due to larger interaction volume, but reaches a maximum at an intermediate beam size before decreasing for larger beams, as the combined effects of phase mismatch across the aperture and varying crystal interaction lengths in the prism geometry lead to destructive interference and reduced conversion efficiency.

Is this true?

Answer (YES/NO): NO